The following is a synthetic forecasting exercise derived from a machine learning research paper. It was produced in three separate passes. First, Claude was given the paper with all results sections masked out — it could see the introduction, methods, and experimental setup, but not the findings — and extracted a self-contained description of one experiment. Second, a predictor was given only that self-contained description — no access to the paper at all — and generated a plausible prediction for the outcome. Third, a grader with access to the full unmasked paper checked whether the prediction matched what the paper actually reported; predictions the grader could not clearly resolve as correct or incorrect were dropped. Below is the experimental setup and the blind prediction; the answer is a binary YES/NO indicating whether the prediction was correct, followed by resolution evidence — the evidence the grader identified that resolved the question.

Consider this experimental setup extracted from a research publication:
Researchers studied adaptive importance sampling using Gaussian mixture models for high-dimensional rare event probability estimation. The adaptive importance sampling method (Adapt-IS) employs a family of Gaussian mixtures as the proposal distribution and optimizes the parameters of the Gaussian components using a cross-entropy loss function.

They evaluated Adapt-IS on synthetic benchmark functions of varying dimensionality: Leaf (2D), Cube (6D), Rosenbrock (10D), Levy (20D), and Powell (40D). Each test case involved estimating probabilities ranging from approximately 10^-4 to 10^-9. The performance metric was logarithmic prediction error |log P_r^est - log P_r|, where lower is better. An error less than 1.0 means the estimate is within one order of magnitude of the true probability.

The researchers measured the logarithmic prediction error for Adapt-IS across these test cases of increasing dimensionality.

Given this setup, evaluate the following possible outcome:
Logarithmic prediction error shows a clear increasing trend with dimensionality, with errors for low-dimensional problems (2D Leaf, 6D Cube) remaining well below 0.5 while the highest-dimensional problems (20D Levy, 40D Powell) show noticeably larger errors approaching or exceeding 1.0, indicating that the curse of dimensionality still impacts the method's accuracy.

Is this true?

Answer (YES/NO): NO